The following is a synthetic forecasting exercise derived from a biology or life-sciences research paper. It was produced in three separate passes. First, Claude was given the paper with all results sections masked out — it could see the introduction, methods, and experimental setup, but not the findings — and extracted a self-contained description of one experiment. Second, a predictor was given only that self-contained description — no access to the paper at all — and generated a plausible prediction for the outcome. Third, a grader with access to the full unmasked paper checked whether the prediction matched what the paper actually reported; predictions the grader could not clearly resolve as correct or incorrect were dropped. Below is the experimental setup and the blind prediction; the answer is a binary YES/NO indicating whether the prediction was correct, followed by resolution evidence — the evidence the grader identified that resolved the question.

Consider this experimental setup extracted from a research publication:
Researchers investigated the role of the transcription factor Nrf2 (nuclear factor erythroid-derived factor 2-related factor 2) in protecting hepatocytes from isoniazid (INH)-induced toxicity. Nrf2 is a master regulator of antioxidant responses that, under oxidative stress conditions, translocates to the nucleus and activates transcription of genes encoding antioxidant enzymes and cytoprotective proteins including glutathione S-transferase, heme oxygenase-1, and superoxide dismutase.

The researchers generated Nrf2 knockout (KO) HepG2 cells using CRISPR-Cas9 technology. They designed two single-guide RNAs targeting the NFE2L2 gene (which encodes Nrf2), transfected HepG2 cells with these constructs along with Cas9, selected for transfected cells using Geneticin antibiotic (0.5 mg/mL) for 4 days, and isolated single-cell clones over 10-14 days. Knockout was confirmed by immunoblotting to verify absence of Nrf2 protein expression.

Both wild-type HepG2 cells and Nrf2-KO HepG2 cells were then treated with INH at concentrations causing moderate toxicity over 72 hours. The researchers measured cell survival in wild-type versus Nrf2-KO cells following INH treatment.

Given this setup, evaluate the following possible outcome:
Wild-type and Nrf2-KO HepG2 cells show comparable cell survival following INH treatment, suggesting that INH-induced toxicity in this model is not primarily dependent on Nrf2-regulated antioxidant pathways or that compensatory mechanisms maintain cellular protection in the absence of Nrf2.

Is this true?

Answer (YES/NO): NO